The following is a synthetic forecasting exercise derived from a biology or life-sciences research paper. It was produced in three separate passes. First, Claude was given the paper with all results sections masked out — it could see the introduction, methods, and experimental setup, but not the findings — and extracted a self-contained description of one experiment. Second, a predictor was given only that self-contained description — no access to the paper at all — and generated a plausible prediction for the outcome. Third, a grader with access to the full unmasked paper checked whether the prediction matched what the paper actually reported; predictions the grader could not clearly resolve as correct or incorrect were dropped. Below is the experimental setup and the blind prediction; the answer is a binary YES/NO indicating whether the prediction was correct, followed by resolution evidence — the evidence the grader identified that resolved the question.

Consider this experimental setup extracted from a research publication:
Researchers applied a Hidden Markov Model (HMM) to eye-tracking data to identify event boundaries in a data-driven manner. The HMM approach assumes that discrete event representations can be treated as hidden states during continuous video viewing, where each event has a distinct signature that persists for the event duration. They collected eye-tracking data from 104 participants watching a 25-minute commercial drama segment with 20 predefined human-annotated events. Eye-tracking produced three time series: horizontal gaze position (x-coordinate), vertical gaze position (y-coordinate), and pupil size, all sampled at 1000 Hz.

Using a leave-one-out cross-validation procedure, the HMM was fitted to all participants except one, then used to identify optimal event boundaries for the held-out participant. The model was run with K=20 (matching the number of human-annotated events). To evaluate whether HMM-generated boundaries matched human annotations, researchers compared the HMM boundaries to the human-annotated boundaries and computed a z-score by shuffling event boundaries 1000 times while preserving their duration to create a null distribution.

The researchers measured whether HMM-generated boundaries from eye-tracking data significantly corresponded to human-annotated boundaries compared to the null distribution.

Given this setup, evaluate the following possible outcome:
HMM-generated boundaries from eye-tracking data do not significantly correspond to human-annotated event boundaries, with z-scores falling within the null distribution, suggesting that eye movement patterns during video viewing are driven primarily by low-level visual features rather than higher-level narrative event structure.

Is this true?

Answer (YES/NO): NO